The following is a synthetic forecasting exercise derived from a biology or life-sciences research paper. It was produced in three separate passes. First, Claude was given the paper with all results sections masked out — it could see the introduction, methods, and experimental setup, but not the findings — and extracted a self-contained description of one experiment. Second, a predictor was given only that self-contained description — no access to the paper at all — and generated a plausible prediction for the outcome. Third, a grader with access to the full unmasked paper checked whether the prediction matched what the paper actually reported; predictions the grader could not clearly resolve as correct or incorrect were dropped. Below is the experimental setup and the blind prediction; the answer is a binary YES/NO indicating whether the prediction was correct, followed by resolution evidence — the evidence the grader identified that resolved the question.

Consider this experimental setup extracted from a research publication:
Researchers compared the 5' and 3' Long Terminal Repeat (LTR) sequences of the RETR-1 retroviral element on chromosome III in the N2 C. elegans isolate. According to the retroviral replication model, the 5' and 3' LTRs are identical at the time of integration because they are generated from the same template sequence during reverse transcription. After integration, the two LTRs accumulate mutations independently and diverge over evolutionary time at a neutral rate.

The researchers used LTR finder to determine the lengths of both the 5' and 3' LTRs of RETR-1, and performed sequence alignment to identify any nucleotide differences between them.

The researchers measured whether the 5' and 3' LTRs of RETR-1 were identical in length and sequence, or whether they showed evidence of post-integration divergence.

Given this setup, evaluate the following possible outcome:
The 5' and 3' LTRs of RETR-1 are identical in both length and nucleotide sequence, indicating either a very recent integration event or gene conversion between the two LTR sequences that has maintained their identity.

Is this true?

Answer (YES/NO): NO